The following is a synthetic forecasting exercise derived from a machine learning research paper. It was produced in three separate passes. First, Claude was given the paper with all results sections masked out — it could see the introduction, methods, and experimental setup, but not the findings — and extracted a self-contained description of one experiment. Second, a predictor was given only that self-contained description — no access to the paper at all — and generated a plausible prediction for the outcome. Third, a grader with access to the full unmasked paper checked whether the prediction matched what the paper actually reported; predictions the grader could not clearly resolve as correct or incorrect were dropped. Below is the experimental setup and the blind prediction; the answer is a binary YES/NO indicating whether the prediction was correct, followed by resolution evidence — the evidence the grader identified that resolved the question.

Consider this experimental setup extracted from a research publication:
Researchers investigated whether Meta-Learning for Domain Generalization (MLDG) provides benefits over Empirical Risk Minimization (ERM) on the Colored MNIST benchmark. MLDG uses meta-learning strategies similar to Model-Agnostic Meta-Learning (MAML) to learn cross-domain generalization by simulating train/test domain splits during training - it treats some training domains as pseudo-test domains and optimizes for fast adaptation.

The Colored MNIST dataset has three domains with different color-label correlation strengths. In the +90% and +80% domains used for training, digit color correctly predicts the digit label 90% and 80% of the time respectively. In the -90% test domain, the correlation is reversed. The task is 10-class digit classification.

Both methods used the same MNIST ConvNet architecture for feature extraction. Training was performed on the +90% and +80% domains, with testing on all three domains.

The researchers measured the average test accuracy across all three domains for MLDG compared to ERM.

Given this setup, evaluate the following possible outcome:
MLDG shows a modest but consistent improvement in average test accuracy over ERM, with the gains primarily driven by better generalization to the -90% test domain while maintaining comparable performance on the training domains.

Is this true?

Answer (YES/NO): NO